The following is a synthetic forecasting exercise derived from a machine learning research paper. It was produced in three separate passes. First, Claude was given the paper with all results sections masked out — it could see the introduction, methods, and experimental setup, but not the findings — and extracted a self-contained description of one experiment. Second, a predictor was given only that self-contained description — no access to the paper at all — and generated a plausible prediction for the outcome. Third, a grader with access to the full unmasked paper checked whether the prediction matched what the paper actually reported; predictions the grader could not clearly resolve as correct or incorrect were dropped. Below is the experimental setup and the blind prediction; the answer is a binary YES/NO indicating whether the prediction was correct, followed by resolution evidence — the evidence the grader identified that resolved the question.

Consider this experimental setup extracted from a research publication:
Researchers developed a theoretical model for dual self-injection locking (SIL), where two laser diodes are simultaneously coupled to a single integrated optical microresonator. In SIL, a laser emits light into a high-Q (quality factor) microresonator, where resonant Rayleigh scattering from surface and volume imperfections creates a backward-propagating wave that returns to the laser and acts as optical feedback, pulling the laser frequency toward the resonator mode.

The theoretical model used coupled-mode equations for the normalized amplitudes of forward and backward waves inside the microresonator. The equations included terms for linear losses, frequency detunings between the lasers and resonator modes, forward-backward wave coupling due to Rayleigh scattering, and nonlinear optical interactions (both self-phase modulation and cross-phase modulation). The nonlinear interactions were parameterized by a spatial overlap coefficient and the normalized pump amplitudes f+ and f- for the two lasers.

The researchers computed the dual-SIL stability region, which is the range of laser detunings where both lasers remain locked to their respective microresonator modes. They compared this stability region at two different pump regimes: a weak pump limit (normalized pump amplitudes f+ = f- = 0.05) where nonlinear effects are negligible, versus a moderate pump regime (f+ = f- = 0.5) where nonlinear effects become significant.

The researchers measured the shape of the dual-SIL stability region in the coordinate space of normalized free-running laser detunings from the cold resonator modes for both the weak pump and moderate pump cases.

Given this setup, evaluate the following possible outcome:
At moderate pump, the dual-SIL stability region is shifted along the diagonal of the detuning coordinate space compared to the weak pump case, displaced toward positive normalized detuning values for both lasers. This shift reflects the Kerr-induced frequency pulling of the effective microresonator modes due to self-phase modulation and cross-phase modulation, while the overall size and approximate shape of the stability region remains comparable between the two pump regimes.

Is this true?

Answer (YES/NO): NO